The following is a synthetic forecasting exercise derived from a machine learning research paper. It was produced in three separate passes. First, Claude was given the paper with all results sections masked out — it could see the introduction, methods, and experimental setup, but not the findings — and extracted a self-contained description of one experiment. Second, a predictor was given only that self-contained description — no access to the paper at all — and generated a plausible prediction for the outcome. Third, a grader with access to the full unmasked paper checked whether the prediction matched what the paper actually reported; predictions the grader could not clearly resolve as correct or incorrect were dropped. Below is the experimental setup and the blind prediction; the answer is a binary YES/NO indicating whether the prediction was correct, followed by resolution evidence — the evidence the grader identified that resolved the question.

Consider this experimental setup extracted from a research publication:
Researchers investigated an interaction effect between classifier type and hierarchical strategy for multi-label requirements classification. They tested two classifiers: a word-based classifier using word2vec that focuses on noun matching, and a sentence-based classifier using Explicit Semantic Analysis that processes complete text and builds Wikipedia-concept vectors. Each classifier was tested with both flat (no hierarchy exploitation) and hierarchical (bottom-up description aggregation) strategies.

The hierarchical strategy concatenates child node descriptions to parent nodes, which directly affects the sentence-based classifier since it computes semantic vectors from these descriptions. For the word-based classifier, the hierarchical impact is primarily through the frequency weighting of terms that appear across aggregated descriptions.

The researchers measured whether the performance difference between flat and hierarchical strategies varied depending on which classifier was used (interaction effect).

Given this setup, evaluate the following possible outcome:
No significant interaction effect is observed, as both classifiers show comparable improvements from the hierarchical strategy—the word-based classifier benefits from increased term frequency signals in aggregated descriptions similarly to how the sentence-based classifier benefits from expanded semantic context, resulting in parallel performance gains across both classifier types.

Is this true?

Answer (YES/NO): NO